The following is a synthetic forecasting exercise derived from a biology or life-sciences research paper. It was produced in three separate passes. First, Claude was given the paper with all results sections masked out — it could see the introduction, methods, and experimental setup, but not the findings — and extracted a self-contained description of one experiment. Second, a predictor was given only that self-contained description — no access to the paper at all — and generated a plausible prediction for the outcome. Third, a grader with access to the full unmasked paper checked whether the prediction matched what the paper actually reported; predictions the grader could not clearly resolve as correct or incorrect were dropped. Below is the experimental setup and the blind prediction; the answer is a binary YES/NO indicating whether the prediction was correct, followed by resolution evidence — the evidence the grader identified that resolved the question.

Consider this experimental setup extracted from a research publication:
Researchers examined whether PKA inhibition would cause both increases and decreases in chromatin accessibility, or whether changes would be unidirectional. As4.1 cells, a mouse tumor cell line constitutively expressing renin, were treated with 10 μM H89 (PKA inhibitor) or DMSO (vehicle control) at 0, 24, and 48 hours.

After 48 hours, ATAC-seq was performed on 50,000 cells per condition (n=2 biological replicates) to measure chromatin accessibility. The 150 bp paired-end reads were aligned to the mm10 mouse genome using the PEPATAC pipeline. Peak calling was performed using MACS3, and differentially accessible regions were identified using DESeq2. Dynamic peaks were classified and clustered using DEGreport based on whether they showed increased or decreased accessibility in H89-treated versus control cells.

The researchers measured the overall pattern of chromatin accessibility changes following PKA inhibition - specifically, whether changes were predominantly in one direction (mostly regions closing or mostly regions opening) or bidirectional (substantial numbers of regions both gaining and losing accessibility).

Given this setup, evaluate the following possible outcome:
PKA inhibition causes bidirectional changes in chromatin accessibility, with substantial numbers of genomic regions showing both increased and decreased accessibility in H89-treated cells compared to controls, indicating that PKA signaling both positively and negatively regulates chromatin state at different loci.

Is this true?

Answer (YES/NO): YES